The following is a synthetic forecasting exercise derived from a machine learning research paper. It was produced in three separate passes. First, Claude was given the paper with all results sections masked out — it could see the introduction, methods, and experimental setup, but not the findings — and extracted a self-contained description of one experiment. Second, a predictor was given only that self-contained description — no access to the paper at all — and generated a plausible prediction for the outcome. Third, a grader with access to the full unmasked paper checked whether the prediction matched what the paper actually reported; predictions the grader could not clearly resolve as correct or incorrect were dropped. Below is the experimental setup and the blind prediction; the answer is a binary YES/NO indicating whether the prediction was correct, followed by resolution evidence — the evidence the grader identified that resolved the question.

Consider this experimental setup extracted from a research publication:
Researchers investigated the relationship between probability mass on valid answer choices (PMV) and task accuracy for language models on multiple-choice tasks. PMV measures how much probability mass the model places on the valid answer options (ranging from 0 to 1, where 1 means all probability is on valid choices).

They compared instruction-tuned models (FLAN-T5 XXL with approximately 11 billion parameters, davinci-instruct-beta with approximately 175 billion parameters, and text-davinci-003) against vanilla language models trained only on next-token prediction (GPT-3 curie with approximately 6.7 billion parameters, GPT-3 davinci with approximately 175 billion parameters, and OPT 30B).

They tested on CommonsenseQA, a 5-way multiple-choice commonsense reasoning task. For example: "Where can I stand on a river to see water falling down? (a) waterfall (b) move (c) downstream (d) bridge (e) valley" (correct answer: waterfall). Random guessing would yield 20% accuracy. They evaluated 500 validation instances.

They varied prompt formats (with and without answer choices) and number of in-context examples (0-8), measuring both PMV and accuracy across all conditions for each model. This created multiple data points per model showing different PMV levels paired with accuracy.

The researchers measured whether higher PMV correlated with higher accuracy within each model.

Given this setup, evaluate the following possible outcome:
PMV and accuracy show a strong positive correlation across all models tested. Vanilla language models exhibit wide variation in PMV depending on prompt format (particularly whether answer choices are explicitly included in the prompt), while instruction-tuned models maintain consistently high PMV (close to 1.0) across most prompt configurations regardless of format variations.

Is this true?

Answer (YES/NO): NO